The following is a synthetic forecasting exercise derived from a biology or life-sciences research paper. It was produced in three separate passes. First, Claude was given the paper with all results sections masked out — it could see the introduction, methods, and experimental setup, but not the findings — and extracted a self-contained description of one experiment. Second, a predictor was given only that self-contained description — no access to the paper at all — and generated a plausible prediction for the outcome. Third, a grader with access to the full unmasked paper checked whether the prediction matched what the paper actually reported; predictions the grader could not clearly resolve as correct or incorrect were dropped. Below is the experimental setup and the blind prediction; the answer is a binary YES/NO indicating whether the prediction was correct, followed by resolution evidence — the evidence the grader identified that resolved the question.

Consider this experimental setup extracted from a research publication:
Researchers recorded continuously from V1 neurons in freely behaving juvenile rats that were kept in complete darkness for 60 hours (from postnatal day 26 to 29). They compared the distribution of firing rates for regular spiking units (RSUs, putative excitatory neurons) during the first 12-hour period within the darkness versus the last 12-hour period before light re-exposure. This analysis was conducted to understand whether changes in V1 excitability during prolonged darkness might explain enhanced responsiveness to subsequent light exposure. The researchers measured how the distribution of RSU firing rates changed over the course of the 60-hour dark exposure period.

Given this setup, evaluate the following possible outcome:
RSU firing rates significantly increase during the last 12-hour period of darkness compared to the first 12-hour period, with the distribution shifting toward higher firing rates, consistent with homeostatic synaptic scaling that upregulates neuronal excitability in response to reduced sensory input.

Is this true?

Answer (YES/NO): NO